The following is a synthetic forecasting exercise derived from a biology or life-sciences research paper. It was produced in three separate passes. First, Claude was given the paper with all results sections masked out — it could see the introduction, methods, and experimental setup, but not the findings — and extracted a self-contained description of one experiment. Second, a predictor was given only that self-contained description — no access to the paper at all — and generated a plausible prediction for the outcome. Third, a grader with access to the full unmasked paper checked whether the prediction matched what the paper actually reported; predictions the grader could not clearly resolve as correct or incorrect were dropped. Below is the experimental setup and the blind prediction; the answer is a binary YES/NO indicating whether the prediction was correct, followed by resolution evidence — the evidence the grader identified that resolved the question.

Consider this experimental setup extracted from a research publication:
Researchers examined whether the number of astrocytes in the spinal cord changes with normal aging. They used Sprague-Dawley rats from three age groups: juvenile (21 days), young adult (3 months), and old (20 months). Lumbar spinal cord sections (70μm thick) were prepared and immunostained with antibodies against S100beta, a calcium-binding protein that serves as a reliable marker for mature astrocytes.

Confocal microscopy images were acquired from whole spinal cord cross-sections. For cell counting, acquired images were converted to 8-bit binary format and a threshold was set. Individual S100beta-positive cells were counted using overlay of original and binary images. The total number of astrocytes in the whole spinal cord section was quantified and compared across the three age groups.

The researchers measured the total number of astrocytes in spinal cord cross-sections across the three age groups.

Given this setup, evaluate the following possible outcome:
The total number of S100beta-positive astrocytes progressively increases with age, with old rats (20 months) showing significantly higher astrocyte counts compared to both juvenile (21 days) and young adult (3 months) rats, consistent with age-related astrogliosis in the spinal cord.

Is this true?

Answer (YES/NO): NO